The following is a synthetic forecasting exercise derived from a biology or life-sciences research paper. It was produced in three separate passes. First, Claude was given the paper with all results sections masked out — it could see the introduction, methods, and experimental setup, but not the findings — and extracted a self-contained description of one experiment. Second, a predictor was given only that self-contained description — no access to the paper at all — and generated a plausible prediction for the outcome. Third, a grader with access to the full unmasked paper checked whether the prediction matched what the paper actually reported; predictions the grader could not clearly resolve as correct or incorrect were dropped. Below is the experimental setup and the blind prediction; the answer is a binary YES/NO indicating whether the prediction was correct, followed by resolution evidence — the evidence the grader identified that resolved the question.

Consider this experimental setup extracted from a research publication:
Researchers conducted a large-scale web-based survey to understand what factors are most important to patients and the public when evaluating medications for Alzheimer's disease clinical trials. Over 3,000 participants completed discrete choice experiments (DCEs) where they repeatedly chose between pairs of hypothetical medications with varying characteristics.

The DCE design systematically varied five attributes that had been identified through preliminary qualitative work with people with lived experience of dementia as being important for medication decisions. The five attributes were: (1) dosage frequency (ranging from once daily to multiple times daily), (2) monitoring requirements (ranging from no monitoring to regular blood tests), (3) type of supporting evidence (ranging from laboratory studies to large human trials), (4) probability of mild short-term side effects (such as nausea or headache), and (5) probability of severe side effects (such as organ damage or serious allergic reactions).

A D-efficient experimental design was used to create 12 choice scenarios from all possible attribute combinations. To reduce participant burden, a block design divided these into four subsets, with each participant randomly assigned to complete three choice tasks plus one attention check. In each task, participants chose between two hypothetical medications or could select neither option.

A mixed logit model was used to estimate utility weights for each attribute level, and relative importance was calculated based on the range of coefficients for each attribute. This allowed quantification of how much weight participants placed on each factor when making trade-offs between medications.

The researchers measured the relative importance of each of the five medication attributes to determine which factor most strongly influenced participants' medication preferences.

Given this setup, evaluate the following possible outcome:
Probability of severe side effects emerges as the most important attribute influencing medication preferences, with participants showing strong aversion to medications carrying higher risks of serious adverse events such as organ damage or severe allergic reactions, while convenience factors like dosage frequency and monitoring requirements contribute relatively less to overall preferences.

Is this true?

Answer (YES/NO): YES